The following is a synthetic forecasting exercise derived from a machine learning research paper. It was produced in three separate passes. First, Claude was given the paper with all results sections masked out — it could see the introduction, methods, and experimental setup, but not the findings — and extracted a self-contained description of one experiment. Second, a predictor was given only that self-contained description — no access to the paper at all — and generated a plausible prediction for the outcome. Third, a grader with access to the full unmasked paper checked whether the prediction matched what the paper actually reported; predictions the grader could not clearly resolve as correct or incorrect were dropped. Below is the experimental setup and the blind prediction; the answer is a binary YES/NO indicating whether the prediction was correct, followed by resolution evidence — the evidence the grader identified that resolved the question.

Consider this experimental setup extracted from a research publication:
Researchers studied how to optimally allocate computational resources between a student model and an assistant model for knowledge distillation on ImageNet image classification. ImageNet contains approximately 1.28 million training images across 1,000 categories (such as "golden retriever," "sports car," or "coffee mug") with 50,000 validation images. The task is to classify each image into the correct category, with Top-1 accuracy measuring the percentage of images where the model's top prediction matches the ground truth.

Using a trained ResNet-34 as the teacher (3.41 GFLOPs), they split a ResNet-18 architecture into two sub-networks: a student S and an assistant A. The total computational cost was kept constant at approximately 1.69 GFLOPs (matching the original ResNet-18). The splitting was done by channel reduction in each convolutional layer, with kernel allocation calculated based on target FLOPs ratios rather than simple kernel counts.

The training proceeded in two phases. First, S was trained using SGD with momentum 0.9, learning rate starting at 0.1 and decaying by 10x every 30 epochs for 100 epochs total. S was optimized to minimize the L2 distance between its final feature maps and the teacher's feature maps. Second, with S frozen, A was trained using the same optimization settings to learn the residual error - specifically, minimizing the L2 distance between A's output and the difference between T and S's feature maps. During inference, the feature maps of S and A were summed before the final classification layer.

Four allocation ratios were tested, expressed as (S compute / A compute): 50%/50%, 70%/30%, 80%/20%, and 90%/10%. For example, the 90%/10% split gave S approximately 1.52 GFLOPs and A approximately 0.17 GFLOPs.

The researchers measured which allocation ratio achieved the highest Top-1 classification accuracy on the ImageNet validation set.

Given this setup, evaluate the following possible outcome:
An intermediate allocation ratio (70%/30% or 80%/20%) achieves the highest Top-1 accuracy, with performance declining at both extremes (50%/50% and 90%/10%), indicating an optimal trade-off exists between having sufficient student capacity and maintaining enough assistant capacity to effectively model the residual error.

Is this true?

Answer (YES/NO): NO